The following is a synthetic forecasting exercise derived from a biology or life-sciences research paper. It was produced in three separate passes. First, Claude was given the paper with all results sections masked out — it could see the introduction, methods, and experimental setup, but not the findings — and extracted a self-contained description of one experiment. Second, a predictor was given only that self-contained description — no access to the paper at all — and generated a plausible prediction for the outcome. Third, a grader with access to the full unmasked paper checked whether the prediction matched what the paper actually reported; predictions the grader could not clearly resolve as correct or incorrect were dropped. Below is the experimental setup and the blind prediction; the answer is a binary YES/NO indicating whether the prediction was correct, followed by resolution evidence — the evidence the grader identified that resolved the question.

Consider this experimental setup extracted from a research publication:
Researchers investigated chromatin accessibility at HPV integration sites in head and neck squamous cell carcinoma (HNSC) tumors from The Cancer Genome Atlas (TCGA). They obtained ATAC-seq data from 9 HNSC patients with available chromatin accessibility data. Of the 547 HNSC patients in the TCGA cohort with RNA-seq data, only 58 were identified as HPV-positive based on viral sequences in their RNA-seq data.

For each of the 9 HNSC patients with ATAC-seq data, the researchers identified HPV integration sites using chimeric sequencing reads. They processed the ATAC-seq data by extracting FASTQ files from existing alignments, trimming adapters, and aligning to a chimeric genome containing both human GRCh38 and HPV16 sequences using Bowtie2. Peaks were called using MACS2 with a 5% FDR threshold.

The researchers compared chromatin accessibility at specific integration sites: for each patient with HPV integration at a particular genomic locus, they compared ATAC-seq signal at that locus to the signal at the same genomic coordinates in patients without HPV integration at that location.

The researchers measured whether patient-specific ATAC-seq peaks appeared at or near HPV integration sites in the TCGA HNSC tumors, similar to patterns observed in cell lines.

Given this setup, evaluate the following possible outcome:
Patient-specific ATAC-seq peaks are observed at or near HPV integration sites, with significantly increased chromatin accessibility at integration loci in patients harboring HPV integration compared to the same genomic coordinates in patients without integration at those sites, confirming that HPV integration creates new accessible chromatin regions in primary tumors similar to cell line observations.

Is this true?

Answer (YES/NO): YES